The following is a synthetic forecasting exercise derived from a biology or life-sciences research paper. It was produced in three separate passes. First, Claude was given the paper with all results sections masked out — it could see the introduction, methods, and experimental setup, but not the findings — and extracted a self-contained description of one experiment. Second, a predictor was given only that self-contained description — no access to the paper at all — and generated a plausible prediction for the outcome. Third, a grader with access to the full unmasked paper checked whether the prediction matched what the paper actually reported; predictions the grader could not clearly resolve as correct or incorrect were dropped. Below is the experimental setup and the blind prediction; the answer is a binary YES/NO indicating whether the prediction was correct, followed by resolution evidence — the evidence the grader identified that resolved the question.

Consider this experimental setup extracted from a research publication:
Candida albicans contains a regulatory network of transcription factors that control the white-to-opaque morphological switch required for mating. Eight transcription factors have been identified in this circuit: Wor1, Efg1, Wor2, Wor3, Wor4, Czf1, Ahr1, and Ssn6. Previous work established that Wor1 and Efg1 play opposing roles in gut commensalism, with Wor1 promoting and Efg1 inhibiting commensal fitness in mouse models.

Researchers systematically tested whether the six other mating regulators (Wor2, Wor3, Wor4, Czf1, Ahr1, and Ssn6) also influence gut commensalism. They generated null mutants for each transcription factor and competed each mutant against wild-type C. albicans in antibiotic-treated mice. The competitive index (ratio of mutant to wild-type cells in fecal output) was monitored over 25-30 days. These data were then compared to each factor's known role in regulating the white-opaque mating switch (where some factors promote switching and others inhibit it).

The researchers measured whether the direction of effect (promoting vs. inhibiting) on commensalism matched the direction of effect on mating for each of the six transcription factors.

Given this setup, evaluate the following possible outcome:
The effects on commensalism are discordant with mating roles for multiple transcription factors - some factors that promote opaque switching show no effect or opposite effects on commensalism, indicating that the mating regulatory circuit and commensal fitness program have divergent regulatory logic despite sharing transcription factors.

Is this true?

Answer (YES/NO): YES